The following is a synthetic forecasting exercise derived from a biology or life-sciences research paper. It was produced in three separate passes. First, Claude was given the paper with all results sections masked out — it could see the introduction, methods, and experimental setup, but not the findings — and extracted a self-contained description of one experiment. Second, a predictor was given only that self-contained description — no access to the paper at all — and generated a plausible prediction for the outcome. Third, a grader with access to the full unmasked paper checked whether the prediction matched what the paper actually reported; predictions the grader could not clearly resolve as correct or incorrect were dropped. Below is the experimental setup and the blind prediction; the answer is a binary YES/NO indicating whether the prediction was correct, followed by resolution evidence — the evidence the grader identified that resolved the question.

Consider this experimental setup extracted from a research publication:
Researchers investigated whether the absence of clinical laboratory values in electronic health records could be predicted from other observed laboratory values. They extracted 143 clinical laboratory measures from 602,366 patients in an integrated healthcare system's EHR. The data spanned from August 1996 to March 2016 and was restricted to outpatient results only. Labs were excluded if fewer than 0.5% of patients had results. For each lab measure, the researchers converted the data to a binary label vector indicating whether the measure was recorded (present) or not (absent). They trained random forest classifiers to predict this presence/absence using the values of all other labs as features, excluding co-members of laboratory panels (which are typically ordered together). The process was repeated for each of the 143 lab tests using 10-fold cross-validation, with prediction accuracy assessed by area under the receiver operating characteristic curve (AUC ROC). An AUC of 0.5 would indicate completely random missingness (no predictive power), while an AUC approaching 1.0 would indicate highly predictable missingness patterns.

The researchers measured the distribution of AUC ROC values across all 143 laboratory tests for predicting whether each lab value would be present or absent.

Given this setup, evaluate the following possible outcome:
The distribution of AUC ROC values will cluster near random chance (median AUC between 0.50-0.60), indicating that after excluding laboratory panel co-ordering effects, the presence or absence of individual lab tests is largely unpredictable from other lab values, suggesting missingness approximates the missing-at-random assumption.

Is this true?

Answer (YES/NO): NO